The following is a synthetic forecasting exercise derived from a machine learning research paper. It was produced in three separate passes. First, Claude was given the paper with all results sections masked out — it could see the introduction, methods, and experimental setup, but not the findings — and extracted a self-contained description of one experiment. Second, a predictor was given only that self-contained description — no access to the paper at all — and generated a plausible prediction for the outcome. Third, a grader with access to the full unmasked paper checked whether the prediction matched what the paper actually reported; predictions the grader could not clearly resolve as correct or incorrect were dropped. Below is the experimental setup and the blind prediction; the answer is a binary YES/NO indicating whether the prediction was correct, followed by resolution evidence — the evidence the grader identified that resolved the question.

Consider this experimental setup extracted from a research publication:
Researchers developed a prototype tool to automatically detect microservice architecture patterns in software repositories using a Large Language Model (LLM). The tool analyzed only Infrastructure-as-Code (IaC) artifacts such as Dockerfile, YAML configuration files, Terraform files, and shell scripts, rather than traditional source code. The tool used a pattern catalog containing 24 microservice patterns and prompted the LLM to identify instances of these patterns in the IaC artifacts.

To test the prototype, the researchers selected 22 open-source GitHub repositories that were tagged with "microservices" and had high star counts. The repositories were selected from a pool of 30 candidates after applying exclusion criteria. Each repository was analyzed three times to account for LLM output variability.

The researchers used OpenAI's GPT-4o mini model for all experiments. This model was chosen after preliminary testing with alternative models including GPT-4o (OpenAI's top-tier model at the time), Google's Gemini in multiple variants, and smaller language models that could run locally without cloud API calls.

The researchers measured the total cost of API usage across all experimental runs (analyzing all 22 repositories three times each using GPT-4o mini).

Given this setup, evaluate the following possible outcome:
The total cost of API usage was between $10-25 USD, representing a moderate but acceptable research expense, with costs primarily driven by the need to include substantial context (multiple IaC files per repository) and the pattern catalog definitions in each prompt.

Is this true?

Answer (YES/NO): NO